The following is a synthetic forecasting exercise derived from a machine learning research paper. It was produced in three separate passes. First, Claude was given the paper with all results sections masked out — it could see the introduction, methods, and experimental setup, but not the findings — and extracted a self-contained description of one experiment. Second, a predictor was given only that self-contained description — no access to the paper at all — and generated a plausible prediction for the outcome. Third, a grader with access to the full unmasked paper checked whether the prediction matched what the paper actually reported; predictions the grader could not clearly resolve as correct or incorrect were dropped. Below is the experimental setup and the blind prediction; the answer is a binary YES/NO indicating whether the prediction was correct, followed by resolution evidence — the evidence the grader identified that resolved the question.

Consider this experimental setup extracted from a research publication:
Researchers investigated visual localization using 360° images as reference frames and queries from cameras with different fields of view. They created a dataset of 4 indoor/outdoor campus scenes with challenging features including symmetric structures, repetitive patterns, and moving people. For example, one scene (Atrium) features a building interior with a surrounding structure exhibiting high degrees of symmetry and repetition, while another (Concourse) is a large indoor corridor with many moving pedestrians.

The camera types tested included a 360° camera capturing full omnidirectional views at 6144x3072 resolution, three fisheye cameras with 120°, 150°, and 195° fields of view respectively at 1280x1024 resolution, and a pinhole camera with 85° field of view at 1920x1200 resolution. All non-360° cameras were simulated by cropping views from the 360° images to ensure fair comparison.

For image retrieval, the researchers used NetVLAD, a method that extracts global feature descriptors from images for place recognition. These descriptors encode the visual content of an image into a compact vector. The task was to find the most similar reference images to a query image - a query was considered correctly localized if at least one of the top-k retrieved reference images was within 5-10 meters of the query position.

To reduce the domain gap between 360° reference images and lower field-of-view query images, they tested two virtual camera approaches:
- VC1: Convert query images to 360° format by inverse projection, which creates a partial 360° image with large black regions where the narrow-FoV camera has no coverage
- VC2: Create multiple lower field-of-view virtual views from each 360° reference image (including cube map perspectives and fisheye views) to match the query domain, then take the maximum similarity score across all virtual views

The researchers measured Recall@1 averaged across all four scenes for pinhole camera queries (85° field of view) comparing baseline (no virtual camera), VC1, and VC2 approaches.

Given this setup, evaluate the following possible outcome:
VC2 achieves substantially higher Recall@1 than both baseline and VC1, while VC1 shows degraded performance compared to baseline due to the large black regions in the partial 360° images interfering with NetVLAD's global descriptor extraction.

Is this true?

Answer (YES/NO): NO